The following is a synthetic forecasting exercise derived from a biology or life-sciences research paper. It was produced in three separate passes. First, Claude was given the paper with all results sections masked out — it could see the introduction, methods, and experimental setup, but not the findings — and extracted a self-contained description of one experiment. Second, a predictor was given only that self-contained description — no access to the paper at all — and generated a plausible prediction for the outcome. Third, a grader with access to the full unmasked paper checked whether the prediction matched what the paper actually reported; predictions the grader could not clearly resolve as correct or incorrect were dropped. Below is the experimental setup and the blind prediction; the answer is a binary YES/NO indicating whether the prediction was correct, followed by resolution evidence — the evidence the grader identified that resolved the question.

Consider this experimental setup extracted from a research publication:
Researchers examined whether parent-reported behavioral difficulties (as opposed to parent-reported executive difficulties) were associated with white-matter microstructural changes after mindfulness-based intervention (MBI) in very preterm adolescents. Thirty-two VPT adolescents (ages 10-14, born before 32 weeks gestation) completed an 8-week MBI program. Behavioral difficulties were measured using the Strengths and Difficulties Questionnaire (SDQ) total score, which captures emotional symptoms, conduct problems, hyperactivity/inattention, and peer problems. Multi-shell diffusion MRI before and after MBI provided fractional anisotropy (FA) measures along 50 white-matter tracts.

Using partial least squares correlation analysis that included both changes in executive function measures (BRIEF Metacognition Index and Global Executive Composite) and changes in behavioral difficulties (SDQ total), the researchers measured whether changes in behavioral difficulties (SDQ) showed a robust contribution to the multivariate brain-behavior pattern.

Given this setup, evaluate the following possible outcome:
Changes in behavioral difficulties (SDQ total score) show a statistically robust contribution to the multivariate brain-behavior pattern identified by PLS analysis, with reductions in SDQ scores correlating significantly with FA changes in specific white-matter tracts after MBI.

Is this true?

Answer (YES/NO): NO